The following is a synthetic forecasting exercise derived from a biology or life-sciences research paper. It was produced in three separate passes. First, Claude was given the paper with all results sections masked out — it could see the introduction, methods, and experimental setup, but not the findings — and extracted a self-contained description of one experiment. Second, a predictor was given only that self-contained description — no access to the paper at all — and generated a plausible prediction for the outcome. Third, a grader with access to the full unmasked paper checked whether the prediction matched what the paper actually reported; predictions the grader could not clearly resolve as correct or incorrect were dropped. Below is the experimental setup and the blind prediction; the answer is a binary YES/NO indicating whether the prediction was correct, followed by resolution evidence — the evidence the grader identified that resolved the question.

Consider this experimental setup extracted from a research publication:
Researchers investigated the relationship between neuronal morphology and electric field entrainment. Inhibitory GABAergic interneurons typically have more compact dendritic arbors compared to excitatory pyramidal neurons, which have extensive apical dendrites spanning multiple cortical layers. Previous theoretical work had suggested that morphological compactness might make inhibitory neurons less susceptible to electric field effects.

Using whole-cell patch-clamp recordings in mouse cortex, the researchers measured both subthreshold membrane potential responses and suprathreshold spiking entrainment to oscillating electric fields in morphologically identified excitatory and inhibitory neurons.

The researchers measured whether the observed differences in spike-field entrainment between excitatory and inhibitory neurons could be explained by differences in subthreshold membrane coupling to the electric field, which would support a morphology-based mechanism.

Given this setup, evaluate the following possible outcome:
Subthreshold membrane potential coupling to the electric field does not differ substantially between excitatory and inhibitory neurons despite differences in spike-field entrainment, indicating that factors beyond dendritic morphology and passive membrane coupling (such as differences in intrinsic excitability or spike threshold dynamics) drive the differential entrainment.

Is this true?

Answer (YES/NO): YES